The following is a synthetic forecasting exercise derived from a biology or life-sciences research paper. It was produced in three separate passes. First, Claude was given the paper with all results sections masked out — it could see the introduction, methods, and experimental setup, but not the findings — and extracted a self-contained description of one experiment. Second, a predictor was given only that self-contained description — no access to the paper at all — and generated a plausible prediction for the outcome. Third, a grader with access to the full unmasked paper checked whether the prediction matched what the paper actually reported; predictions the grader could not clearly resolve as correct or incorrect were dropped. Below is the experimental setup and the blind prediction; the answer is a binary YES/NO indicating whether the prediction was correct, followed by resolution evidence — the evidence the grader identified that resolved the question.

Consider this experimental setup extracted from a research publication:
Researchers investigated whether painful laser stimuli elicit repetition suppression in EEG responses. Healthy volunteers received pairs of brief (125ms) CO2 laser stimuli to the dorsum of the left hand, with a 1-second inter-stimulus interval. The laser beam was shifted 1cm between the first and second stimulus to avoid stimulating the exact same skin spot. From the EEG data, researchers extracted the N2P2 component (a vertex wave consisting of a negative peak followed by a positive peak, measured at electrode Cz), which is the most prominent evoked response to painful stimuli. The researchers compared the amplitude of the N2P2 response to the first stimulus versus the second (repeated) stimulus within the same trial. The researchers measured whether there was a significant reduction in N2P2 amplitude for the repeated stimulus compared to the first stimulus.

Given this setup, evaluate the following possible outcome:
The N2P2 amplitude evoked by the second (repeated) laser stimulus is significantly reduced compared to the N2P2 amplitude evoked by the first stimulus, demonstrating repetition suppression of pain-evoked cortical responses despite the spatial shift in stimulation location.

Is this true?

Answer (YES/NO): YES